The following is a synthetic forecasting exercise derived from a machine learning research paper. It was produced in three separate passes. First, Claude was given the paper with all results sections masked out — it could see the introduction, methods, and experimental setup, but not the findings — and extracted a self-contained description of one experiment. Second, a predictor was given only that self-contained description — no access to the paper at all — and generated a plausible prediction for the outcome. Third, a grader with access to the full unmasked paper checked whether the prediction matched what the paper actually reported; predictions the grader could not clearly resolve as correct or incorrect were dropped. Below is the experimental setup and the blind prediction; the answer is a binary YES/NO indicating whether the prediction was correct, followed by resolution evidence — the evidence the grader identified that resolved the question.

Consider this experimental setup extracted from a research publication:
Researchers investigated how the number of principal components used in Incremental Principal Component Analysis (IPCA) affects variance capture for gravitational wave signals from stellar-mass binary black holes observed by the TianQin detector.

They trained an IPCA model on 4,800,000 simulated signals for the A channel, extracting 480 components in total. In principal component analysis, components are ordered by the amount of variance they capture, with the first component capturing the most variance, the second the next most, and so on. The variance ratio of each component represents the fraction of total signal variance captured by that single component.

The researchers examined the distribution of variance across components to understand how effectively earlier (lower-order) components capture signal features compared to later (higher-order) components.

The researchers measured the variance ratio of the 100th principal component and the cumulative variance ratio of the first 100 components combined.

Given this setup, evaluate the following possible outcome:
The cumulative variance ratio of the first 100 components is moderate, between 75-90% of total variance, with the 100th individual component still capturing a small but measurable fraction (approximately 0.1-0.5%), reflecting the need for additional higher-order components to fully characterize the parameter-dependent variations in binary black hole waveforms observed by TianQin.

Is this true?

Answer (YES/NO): NO